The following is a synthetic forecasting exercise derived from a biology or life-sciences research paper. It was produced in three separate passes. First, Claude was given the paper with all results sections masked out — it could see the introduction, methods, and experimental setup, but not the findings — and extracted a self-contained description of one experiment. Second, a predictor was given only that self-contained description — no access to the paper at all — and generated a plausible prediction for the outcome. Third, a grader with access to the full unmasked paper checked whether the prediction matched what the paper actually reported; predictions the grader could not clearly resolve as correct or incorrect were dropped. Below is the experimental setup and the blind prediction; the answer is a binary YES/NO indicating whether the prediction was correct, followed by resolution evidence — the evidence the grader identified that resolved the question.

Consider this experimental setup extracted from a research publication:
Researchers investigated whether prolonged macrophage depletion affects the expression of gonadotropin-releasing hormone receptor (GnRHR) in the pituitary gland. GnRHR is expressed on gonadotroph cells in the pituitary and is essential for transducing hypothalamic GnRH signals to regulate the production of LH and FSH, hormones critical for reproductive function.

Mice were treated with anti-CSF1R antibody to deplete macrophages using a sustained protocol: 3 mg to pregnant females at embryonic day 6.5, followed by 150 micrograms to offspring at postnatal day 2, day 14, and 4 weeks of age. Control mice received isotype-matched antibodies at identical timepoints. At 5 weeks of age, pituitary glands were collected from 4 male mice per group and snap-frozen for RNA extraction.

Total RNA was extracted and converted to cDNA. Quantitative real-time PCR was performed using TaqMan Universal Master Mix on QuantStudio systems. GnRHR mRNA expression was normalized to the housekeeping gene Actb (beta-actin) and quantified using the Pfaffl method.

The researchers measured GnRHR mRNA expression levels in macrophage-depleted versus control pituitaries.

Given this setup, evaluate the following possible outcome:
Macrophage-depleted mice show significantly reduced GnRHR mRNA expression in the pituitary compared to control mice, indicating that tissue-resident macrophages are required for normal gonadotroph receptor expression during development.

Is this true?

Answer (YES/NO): NO